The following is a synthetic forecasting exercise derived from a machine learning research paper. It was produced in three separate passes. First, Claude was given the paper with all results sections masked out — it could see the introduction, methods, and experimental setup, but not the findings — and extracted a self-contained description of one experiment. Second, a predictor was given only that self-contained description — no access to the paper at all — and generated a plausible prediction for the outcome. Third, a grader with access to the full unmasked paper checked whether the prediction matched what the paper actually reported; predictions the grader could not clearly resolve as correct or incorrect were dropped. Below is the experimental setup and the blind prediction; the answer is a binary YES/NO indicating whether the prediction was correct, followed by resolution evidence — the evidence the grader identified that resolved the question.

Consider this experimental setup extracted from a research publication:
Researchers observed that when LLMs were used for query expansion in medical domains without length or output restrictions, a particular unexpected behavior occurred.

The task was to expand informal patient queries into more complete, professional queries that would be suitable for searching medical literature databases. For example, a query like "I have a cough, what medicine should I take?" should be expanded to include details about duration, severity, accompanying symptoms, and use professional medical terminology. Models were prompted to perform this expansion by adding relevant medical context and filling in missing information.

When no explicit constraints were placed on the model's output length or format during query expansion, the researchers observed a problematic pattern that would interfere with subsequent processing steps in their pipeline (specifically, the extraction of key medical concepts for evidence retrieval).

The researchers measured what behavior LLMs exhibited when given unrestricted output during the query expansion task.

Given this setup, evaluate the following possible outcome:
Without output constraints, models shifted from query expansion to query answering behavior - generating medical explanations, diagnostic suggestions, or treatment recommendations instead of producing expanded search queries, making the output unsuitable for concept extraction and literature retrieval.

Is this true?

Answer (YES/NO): YES